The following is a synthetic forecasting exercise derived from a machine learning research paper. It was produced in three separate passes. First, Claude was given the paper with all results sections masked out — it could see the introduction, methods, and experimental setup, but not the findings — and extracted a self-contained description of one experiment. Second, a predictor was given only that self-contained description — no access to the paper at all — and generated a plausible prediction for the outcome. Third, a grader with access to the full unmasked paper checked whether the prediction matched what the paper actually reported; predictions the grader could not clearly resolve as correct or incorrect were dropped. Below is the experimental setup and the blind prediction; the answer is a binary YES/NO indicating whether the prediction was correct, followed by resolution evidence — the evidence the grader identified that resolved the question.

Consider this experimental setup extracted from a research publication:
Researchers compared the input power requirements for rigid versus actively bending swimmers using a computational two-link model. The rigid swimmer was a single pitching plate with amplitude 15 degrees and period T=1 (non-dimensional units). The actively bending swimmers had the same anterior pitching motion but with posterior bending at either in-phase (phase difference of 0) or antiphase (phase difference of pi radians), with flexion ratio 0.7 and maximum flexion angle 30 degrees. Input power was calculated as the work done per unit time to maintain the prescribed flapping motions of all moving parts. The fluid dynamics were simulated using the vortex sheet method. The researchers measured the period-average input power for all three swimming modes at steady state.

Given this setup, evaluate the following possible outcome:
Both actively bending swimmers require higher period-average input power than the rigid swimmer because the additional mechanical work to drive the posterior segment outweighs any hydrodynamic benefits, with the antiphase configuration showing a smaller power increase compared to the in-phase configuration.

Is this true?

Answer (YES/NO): YES